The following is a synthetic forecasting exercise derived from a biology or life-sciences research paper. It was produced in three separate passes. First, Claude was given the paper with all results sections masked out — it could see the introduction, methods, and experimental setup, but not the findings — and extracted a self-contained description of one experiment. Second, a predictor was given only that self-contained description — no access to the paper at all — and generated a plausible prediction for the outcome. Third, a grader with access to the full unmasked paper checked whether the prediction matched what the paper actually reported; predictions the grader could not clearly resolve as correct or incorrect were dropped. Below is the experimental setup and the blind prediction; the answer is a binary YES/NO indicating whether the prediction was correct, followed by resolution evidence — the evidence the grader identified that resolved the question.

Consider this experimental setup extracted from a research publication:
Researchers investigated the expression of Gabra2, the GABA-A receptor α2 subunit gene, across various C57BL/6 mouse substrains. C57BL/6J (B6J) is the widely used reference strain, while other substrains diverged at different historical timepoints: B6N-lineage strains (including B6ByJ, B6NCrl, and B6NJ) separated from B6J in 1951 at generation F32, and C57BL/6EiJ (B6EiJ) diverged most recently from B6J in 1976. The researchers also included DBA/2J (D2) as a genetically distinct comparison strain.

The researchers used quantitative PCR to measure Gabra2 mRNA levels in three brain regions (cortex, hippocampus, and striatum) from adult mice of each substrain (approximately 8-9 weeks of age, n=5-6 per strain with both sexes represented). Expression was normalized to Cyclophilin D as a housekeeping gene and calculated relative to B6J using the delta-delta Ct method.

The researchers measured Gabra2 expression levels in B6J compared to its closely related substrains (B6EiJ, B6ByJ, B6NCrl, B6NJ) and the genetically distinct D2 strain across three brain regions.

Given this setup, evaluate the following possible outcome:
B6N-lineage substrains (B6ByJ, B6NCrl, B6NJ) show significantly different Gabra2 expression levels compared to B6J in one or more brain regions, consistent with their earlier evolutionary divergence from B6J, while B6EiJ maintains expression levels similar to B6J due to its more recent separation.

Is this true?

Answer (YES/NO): NO